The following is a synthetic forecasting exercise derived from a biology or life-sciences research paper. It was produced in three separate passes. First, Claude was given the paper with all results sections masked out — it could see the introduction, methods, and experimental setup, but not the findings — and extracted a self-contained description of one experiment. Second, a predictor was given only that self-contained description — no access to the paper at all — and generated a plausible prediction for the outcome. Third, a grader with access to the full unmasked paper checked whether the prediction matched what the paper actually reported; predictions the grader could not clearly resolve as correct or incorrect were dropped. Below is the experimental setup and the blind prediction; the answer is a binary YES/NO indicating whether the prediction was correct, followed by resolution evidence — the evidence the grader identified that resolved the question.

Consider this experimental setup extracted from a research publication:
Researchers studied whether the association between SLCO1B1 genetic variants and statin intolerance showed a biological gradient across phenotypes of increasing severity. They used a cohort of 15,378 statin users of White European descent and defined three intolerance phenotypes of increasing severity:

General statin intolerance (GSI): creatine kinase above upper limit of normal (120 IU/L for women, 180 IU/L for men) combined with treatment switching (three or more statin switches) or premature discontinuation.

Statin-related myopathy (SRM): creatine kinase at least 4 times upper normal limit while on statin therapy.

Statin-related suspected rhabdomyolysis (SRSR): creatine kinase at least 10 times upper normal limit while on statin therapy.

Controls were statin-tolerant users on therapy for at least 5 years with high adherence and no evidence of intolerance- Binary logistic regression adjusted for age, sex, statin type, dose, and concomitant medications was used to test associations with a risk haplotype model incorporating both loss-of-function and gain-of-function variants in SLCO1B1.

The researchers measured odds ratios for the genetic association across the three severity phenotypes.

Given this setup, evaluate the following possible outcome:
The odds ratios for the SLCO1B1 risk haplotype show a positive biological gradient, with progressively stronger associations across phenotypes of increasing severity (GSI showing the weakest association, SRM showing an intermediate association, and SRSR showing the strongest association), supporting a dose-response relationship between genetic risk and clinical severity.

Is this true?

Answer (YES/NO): YES